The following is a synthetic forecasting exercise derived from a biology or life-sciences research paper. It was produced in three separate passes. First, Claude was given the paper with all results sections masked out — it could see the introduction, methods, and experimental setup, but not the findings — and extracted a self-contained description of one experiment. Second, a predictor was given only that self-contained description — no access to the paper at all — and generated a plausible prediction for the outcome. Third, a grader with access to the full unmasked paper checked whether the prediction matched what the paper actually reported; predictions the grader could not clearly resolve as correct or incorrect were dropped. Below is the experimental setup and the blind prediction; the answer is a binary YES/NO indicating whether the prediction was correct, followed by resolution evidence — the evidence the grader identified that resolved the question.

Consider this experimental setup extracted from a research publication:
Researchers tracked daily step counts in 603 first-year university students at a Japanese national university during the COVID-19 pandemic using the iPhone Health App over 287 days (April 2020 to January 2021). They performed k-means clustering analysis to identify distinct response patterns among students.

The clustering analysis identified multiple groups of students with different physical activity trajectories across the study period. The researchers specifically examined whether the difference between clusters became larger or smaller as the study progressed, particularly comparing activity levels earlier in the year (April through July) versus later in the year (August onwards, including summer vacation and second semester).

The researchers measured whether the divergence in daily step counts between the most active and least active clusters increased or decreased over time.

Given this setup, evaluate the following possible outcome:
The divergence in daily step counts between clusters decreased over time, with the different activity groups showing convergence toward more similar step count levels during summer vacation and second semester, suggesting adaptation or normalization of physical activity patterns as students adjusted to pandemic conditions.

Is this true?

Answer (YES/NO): NO